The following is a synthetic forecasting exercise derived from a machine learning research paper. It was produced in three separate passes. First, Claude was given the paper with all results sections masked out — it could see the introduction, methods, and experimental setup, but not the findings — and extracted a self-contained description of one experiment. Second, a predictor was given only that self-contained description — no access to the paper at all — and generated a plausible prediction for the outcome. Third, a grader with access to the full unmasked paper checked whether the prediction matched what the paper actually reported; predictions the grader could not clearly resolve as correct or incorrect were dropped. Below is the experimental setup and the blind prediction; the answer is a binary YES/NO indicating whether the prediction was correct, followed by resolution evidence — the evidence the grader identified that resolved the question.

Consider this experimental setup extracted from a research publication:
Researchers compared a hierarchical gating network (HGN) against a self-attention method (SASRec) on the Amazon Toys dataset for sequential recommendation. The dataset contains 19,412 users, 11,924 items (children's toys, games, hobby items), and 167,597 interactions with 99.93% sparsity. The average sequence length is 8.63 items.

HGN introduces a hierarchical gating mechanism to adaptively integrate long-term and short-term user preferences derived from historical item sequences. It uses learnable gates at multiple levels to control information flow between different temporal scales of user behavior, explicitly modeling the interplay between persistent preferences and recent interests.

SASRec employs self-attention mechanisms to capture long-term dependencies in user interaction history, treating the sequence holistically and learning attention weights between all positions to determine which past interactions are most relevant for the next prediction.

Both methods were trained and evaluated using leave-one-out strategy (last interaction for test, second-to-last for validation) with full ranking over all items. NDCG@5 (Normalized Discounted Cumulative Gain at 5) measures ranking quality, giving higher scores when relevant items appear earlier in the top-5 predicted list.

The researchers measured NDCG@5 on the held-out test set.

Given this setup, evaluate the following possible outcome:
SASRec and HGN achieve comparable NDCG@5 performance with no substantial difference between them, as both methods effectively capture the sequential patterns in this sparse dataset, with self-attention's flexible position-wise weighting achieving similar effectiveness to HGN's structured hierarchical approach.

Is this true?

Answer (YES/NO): NO